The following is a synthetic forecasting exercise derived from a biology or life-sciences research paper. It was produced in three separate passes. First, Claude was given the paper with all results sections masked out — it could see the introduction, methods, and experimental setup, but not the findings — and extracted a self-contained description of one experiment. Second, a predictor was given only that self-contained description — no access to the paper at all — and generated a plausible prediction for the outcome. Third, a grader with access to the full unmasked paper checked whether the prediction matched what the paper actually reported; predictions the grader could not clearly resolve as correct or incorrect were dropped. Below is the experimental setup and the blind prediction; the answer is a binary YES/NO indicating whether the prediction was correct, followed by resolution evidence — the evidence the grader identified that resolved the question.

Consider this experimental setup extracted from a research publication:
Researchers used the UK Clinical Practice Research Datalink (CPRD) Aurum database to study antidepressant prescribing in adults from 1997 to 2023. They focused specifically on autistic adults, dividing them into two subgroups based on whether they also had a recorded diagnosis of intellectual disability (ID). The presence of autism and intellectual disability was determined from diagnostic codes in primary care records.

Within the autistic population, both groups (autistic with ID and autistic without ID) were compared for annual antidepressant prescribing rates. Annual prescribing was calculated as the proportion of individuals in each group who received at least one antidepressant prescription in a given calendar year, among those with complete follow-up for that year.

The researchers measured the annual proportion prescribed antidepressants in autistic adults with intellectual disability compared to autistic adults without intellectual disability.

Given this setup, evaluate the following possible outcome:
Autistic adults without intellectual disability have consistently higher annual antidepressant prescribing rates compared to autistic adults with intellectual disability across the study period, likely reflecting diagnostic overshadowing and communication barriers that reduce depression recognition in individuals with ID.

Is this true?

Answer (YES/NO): YES